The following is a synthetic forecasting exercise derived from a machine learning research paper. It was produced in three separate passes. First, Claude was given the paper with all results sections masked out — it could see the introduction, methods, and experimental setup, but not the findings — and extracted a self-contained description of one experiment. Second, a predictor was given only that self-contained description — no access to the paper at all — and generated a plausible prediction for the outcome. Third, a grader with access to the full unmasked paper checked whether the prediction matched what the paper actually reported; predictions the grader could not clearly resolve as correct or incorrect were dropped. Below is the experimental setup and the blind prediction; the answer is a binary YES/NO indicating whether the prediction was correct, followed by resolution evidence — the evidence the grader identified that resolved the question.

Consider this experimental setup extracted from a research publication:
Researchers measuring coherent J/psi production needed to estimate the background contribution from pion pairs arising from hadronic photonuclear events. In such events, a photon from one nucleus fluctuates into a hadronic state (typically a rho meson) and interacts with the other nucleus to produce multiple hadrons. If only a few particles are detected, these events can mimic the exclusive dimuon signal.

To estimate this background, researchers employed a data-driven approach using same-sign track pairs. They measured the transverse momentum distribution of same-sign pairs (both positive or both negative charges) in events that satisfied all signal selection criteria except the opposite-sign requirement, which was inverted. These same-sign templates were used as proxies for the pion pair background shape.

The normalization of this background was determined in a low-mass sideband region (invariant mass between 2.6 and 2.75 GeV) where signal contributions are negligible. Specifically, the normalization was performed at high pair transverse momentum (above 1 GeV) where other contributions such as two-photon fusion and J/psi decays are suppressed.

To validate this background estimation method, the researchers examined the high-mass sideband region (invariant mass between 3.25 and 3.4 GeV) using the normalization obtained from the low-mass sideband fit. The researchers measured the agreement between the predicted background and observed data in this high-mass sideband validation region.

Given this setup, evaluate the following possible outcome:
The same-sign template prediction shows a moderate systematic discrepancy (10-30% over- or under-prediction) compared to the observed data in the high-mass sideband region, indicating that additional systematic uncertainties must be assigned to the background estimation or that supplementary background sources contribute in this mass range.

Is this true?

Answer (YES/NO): NO